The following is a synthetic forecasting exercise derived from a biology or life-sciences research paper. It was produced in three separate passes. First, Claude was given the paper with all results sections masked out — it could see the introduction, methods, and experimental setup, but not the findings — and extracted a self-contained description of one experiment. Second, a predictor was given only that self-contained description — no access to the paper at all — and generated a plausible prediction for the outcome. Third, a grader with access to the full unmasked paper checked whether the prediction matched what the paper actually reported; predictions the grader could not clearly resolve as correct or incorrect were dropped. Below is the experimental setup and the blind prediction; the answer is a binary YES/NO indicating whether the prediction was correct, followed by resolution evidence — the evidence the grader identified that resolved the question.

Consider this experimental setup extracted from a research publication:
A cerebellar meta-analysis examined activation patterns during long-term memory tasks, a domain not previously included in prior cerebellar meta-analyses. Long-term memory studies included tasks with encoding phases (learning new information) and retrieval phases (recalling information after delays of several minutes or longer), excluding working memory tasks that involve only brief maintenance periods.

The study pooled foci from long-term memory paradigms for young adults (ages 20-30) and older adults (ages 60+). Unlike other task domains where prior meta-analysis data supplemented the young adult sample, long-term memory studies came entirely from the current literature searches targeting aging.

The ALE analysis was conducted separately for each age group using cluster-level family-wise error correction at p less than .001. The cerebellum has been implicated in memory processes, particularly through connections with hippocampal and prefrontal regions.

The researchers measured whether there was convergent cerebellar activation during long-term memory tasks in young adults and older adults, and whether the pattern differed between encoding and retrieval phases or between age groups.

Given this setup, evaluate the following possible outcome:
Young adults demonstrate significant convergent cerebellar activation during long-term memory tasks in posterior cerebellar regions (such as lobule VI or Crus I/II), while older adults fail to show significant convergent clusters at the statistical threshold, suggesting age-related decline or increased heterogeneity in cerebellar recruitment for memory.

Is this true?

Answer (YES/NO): NO